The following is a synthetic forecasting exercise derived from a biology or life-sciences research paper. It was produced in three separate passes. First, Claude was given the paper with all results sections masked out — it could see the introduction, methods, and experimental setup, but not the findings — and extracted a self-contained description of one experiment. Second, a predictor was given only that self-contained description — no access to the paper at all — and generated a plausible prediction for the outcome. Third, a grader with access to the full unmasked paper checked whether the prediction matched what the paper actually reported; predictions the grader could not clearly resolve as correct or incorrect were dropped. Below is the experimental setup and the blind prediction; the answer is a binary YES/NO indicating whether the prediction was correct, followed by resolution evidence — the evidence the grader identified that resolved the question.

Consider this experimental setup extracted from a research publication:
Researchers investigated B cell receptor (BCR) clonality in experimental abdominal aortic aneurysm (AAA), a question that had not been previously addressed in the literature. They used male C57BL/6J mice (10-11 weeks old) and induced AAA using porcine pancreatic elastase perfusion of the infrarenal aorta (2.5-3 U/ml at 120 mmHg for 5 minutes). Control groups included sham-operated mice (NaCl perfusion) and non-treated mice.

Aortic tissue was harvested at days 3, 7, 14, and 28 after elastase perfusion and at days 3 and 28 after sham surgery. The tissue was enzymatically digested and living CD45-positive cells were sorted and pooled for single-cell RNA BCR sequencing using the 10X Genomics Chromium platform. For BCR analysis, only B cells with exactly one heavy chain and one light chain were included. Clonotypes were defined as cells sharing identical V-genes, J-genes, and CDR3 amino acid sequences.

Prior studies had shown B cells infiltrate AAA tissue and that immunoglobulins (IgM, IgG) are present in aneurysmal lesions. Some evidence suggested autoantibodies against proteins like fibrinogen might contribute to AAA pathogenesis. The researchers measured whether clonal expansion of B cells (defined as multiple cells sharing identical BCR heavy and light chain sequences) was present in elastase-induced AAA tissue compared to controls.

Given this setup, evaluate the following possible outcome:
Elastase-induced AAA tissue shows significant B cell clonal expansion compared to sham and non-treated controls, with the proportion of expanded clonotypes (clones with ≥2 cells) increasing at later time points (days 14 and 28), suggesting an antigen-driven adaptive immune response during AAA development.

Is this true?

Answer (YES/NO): NO